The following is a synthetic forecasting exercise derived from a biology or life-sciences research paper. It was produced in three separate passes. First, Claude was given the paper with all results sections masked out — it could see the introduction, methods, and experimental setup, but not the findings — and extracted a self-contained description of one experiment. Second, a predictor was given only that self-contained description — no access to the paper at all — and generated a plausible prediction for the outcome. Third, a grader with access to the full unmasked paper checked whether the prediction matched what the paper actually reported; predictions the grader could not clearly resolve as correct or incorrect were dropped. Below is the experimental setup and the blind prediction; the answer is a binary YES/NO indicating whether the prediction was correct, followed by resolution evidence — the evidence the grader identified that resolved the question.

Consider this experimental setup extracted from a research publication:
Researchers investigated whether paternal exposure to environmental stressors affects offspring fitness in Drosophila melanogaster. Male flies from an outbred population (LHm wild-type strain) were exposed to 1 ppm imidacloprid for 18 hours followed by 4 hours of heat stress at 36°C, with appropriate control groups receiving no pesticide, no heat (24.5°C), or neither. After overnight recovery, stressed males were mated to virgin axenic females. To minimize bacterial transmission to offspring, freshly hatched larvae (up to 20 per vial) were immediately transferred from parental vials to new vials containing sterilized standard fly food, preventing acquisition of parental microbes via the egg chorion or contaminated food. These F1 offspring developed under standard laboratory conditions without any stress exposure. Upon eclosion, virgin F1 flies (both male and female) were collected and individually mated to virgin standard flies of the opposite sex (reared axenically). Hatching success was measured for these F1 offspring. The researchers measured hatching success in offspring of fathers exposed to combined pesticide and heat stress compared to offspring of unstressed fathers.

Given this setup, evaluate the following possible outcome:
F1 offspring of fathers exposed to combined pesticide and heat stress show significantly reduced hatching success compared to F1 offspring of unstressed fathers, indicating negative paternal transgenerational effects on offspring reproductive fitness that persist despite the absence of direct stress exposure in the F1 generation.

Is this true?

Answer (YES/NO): YES